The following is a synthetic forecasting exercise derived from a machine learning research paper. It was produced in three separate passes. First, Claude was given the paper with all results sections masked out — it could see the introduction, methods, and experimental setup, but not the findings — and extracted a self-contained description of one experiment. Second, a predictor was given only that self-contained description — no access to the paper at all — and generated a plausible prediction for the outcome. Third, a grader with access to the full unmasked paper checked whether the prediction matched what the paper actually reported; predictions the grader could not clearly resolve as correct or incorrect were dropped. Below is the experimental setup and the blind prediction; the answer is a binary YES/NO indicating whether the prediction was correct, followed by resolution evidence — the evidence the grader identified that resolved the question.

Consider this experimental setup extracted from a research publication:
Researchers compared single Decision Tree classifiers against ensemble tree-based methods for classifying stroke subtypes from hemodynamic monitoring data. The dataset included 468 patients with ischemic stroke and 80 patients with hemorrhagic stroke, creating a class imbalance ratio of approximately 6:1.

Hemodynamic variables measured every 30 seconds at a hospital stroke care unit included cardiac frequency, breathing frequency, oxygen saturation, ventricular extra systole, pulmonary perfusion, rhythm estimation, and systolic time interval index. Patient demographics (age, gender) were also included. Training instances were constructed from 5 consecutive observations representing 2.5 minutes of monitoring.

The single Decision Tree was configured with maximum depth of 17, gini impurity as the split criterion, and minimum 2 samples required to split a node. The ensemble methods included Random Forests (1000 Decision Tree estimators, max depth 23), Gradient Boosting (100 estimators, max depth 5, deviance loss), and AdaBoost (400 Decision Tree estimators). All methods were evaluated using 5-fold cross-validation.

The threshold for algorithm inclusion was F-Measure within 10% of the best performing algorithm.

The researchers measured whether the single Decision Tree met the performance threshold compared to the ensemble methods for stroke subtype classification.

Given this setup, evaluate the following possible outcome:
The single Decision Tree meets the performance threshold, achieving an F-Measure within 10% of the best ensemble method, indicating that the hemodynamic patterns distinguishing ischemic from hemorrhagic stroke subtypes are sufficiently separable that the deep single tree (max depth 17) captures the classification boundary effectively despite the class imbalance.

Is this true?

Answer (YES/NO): YES